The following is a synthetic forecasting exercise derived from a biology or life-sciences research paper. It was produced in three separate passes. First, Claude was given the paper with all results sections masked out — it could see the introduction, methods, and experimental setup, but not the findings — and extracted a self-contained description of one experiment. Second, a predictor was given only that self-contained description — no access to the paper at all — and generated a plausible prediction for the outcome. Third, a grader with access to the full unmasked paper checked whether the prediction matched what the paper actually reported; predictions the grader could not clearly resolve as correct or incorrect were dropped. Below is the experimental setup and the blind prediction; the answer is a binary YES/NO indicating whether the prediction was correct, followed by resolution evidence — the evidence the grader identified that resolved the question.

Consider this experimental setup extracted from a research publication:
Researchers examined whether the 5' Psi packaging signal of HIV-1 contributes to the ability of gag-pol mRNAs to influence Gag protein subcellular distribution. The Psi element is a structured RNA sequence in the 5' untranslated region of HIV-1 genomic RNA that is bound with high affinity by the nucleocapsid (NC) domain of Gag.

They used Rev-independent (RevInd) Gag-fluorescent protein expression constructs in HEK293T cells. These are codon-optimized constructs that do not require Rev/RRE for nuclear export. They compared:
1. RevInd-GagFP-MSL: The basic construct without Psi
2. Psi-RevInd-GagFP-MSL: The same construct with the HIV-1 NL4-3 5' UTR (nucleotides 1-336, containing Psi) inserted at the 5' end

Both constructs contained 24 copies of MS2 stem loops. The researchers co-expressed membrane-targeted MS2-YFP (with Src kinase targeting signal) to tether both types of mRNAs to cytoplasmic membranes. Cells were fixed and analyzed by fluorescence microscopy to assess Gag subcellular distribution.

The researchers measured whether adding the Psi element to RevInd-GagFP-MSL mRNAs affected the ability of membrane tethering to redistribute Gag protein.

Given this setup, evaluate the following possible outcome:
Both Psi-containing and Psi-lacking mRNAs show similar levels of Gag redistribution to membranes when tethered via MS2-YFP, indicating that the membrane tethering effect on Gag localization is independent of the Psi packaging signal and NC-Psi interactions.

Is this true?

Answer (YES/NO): NO